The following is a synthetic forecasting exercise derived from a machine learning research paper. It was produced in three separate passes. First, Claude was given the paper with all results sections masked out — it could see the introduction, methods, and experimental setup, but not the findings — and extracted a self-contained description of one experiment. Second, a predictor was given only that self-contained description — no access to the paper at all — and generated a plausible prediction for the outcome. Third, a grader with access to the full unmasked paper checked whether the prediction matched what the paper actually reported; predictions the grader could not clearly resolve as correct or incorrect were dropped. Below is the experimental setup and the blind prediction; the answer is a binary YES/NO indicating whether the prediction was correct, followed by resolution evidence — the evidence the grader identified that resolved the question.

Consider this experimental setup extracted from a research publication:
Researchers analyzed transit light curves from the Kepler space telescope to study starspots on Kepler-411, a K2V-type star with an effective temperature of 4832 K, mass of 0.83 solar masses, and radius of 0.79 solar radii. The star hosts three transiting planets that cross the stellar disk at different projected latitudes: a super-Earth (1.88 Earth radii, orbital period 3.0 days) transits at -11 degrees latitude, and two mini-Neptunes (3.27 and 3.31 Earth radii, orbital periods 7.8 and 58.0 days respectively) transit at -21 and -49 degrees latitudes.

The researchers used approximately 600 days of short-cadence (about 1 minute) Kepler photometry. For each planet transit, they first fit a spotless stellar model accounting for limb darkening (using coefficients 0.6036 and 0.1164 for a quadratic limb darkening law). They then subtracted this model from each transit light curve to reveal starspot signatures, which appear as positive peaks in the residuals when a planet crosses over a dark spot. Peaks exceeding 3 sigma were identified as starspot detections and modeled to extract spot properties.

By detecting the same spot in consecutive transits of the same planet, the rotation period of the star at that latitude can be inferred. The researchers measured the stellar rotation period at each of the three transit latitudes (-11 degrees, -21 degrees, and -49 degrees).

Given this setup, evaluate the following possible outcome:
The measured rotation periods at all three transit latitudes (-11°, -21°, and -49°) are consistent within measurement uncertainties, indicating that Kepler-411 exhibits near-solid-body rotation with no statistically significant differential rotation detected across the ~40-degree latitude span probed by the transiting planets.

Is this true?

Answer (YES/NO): NO